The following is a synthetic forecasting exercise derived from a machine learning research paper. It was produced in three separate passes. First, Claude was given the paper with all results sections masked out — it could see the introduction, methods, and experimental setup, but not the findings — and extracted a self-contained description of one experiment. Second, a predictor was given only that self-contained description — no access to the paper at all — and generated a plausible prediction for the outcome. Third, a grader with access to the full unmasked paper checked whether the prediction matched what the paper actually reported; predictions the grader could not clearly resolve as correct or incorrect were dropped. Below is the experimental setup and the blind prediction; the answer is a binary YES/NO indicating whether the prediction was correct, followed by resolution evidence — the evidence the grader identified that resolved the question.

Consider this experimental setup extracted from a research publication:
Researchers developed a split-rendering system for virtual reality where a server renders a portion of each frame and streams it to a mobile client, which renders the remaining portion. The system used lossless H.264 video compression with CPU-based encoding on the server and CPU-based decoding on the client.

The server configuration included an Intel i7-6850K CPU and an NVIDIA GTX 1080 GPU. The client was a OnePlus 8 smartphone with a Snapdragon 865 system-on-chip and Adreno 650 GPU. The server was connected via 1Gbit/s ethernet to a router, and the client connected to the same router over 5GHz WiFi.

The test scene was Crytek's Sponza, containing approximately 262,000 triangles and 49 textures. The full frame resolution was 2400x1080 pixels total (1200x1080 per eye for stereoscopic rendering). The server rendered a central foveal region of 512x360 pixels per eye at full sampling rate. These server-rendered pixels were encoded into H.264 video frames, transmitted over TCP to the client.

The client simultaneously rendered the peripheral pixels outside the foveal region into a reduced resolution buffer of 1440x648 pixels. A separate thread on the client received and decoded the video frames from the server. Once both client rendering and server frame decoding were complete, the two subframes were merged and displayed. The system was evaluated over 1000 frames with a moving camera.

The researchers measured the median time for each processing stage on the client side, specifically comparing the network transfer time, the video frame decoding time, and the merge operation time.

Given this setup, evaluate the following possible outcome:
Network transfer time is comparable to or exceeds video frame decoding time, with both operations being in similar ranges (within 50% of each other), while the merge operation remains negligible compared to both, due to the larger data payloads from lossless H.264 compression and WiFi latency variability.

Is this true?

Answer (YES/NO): NO